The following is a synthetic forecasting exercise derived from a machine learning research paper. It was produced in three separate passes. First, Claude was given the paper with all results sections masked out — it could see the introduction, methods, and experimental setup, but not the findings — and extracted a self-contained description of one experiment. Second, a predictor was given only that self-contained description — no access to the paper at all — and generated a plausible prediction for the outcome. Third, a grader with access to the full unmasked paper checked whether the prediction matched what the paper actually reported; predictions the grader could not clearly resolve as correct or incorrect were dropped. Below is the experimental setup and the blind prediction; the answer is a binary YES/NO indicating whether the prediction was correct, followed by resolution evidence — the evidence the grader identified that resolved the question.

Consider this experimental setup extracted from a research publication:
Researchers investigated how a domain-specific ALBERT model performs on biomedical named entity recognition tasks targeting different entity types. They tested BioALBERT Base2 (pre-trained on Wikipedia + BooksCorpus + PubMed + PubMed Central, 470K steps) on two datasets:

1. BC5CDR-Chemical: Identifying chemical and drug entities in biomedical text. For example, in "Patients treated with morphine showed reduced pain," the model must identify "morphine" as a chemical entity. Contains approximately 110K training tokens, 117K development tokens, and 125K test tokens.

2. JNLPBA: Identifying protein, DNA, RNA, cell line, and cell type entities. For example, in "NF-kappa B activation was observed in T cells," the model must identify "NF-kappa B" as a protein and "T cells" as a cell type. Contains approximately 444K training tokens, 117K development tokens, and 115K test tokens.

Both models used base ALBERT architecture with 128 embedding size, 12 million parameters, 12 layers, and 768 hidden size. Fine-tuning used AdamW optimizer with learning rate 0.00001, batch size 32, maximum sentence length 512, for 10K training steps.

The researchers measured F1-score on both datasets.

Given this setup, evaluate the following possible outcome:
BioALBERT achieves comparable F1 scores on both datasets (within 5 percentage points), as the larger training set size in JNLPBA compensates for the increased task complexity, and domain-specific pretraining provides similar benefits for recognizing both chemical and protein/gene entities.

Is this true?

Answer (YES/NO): NO